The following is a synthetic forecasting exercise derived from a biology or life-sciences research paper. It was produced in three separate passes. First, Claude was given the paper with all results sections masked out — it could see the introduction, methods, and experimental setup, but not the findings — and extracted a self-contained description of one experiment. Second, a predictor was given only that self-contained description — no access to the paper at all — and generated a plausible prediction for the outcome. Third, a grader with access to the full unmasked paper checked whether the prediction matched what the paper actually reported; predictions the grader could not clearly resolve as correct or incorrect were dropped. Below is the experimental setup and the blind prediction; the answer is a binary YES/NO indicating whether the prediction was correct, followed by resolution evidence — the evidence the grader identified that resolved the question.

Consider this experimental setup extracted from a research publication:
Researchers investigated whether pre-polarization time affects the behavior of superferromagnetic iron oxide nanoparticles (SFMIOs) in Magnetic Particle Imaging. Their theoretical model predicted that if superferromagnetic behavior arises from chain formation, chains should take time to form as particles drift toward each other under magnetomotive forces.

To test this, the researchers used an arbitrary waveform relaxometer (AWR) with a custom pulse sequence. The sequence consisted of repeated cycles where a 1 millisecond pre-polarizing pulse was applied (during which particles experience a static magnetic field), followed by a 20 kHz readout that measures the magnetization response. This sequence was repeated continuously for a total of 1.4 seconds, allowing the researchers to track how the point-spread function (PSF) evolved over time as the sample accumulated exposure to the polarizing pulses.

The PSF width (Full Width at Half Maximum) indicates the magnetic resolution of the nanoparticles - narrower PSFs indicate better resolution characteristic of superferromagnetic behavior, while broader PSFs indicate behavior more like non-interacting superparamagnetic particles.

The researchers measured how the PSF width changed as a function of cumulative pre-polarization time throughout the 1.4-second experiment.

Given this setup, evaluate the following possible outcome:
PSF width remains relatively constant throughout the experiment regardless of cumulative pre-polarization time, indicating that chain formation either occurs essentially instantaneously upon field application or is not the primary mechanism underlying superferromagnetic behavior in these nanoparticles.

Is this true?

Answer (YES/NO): NO